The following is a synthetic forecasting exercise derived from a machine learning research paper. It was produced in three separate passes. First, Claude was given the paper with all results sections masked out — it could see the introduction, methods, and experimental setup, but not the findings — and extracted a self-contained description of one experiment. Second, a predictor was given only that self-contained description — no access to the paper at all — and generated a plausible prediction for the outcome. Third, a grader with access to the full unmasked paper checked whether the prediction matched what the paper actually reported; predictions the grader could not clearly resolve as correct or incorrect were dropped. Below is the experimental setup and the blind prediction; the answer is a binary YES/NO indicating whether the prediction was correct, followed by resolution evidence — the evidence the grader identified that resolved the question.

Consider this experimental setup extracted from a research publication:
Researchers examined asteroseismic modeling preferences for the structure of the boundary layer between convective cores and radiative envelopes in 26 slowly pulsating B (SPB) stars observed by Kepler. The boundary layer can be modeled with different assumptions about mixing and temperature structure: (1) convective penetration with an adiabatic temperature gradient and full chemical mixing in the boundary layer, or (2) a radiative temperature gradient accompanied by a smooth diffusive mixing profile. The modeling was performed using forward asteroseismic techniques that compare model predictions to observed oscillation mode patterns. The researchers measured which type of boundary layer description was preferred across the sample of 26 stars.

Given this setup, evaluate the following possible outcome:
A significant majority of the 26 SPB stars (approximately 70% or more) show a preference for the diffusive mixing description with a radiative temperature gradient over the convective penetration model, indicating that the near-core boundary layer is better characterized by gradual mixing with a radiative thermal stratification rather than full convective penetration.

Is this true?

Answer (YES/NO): NO